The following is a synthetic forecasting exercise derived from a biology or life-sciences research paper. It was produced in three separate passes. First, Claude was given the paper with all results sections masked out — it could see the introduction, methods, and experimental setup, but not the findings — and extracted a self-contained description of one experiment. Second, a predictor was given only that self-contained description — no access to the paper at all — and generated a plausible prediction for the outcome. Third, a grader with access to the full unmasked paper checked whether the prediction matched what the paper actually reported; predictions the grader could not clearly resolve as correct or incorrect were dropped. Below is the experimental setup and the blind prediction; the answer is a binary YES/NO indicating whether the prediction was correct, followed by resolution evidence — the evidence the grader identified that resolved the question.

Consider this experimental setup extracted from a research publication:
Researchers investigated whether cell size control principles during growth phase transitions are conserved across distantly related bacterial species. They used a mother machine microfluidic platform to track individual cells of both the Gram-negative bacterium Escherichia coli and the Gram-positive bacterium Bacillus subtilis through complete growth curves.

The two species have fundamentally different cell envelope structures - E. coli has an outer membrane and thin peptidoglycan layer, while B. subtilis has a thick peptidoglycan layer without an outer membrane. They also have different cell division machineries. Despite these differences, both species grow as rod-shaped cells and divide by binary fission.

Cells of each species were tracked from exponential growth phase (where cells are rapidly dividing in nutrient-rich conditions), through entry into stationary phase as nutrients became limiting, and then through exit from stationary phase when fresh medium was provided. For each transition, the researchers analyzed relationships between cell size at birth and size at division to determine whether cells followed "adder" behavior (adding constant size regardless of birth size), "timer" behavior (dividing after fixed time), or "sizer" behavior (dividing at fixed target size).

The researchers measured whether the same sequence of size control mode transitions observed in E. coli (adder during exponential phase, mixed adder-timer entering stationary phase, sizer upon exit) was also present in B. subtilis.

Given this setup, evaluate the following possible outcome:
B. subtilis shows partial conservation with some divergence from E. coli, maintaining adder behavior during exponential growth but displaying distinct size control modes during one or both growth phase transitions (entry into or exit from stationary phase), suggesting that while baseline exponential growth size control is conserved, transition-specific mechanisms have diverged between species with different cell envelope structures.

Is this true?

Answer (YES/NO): NO